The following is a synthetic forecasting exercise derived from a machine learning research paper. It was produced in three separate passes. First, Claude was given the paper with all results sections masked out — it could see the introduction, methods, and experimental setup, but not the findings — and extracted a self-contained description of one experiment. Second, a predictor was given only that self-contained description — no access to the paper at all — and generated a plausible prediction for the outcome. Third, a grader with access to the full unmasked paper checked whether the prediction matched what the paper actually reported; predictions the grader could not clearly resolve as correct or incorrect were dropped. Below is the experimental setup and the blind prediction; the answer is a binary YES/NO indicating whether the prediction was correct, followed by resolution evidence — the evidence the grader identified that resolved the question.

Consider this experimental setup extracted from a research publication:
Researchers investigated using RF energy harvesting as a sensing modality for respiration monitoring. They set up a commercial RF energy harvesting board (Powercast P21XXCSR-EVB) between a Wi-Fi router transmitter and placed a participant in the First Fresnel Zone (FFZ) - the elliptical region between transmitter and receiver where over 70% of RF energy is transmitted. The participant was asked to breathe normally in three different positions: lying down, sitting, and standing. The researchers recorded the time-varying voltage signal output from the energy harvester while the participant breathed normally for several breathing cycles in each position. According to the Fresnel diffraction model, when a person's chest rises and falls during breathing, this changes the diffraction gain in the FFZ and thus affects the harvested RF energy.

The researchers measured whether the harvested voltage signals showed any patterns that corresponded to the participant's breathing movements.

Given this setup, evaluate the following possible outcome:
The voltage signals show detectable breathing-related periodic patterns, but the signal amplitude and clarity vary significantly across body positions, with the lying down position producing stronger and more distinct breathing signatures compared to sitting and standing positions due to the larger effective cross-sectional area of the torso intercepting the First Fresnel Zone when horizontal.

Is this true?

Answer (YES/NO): NO